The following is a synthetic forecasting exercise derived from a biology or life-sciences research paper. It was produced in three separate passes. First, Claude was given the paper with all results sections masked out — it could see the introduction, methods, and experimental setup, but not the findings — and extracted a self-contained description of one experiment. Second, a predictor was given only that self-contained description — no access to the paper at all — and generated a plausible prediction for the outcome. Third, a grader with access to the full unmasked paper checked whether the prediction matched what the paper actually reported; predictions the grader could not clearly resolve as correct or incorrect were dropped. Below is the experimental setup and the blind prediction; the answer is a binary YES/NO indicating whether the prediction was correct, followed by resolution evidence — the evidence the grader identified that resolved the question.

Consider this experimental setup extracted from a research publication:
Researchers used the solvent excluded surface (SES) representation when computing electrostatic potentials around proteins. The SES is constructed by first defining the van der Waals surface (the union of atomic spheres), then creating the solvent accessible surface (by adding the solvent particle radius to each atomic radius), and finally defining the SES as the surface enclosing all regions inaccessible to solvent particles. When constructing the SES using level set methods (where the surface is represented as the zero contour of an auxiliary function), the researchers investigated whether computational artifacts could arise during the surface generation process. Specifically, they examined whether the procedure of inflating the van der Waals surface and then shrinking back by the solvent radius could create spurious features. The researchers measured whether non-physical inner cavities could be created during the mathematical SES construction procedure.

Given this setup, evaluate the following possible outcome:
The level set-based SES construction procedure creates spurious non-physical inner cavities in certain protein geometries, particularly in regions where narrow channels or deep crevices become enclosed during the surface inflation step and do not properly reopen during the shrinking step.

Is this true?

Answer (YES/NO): YES